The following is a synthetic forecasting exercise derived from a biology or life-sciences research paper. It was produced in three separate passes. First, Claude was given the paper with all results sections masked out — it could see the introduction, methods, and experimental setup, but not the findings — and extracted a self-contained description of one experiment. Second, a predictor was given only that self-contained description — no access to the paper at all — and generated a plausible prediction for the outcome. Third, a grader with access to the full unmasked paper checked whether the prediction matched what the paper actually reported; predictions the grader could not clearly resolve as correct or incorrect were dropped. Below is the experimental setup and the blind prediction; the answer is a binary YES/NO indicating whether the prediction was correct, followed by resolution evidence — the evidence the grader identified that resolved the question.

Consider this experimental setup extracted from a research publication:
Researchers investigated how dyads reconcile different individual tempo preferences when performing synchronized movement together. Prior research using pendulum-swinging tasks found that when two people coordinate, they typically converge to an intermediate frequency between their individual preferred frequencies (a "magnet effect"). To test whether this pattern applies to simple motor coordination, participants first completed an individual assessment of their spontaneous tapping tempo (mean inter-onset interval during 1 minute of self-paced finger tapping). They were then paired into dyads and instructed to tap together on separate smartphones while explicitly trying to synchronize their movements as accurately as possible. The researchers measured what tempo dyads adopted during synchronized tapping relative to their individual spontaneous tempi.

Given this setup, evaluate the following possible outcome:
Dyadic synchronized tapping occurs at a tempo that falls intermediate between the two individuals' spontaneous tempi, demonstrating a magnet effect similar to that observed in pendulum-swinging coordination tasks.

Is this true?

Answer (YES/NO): NO